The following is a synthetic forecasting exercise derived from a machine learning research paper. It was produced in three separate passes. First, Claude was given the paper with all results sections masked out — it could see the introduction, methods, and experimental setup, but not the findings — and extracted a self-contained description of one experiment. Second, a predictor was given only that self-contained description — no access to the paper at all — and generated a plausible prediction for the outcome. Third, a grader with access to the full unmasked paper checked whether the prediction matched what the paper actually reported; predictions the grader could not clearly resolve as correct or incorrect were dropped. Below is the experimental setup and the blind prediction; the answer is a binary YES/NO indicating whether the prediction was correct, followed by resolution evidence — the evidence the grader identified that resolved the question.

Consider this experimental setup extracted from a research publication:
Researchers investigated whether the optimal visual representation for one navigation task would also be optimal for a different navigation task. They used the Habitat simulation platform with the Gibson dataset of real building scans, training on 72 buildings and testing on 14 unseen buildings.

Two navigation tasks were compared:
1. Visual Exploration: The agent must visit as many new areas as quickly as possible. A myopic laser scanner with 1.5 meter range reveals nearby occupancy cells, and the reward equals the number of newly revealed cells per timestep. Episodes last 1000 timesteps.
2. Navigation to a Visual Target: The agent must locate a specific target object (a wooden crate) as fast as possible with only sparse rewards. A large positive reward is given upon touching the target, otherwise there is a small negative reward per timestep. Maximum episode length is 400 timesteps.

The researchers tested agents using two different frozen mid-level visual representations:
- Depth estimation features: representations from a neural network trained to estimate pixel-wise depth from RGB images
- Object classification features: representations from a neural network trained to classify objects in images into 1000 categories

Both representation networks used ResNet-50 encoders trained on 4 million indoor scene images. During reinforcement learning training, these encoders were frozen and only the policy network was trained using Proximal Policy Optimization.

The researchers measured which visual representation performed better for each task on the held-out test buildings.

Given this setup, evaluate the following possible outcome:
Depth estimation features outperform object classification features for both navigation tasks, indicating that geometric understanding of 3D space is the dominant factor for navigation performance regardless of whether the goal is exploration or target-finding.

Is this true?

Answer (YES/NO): NO